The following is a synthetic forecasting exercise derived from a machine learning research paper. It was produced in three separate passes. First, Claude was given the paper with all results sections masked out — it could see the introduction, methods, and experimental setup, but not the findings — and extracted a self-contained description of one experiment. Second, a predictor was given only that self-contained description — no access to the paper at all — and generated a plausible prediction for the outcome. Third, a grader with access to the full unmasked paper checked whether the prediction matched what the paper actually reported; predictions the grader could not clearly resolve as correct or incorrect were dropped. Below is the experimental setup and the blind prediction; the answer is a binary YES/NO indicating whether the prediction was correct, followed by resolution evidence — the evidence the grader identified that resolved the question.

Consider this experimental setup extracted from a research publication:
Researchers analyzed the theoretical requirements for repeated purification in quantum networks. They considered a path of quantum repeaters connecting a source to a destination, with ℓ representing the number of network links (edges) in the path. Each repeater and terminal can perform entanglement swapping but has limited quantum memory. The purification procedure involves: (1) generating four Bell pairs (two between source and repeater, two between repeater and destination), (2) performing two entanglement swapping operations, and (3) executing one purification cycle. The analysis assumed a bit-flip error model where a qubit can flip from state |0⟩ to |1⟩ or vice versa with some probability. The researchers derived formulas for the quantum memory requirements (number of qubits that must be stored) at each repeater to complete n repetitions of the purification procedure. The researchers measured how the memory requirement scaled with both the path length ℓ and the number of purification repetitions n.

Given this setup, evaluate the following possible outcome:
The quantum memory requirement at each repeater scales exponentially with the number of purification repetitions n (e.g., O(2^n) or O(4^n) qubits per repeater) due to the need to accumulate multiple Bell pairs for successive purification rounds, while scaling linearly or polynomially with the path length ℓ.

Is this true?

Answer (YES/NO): NO